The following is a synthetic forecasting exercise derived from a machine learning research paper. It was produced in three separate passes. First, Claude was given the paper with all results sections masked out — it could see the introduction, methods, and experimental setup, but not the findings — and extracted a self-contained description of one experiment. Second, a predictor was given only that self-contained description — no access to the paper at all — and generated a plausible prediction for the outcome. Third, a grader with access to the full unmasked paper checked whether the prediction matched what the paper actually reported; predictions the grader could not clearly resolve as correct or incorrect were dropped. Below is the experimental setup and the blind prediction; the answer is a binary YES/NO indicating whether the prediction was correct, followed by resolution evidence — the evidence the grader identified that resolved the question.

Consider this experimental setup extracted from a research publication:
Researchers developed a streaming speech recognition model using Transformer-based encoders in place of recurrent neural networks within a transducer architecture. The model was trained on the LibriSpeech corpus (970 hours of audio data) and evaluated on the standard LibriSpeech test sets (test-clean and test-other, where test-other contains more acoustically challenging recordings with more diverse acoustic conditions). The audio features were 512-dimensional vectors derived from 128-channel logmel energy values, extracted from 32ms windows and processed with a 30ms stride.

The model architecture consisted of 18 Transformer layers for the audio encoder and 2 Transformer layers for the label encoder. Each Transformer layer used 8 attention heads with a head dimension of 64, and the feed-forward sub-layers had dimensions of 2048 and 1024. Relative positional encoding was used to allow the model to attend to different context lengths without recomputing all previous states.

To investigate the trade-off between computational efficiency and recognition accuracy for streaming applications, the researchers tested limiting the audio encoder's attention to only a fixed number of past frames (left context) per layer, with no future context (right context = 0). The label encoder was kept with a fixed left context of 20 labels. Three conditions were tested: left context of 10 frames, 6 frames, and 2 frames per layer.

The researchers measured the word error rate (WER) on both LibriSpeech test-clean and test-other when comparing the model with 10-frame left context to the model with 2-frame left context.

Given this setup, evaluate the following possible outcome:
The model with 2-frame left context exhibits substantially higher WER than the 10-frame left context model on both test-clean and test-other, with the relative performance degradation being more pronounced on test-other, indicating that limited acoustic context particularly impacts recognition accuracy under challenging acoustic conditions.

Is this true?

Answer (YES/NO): YES